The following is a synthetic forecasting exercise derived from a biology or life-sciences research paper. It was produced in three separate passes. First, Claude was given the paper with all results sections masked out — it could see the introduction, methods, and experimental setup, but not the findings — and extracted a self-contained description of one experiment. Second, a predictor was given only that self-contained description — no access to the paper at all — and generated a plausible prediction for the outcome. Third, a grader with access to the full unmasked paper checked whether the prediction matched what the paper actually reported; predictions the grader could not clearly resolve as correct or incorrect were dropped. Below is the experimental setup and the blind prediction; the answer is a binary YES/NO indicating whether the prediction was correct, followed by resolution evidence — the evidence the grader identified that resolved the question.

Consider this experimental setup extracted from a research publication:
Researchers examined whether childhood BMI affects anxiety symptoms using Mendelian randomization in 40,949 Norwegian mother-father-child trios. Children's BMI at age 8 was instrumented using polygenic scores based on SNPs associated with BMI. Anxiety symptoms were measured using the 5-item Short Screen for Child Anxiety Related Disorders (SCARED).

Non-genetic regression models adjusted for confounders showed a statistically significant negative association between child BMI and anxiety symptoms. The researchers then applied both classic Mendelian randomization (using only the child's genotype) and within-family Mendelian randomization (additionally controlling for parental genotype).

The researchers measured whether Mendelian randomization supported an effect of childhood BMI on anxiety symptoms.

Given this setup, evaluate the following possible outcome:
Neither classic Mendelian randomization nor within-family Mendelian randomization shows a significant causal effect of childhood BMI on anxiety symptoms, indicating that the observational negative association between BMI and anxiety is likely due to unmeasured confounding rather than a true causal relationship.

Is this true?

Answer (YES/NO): YES